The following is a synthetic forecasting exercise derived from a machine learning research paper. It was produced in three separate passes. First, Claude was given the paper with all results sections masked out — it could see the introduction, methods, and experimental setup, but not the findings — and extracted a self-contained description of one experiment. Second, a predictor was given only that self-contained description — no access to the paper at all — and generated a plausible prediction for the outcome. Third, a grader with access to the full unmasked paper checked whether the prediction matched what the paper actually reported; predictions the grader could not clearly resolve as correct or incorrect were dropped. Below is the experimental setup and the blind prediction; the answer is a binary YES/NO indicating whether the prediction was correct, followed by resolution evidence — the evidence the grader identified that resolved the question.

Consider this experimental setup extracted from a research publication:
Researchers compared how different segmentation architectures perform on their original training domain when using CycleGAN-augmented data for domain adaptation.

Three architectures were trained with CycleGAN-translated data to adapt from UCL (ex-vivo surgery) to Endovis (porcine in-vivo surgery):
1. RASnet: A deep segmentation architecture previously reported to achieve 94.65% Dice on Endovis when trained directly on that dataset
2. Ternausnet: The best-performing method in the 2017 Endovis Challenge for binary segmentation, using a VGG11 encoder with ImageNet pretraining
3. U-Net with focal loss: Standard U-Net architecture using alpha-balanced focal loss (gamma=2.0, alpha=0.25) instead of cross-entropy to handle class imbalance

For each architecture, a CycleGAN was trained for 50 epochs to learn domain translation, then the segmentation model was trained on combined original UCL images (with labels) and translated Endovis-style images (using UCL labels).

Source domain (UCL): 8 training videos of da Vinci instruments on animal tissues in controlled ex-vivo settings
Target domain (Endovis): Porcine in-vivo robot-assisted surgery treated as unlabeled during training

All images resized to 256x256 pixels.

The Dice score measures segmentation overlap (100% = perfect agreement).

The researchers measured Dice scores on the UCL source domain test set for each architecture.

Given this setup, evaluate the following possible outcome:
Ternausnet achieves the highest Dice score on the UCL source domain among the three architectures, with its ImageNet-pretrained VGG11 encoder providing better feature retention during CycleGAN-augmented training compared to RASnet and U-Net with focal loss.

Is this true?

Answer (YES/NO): YES